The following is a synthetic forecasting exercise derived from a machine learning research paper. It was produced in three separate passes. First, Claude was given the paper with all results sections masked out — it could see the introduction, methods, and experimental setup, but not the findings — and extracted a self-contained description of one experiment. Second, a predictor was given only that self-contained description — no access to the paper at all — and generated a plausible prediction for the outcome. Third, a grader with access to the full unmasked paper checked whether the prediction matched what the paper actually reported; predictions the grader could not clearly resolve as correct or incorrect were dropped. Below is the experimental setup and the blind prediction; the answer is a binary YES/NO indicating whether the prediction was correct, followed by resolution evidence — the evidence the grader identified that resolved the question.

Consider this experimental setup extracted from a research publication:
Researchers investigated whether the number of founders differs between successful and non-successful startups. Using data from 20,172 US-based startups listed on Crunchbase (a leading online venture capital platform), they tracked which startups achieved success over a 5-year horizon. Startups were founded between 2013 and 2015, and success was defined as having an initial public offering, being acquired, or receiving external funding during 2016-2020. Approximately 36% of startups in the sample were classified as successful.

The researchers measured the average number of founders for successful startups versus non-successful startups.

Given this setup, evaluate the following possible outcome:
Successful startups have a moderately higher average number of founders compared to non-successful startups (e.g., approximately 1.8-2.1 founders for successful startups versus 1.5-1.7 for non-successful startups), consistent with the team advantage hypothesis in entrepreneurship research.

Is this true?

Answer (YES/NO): YES